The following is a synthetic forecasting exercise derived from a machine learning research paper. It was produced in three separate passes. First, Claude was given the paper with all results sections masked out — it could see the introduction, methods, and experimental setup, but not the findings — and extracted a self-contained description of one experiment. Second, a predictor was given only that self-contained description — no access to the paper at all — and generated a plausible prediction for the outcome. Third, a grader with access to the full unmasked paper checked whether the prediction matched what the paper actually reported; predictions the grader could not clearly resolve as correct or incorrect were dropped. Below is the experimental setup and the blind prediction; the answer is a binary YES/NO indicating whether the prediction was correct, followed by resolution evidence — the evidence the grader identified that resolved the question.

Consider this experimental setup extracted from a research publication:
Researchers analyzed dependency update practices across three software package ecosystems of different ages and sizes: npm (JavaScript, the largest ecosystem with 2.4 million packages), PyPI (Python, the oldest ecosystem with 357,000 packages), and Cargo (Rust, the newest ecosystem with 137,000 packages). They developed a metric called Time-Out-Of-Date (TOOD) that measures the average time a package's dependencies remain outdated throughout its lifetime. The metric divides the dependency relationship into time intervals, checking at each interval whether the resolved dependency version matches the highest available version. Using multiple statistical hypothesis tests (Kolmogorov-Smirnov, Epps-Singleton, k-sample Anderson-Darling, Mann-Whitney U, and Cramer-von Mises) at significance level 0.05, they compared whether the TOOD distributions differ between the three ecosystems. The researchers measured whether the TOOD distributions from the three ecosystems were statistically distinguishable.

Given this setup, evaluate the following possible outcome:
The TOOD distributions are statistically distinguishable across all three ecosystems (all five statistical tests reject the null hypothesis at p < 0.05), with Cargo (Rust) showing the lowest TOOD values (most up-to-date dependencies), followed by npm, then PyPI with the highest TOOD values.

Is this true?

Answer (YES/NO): NO